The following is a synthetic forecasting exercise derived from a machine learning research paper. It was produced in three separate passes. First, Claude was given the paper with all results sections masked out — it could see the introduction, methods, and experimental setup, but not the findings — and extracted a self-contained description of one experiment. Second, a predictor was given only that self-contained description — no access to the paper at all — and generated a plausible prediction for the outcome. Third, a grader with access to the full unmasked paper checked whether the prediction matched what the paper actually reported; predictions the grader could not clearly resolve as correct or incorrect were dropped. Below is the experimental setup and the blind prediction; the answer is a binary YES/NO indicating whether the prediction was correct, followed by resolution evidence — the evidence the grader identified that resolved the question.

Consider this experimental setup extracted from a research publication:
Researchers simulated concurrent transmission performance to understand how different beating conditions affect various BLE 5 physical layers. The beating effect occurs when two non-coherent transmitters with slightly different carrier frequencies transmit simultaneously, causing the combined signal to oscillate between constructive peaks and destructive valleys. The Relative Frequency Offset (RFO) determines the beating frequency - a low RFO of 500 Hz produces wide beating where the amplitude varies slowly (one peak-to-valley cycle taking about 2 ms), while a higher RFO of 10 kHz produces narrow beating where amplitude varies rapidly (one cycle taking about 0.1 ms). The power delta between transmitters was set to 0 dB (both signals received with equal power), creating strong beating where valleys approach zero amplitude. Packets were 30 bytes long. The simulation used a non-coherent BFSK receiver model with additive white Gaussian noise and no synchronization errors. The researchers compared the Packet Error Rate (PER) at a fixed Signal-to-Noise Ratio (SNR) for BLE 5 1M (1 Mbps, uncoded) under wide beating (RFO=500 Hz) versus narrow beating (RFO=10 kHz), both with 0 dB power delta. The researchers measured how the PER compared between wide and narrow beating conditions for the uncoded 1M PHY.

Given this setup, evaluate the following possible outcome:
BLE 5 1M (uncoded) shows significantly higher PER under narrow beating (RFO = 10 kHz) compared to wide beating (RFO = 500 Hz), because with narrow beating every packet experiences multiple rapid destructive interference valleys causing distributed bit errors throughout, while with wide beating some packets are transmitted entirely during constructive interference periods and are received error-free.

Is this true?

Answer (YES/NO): YES